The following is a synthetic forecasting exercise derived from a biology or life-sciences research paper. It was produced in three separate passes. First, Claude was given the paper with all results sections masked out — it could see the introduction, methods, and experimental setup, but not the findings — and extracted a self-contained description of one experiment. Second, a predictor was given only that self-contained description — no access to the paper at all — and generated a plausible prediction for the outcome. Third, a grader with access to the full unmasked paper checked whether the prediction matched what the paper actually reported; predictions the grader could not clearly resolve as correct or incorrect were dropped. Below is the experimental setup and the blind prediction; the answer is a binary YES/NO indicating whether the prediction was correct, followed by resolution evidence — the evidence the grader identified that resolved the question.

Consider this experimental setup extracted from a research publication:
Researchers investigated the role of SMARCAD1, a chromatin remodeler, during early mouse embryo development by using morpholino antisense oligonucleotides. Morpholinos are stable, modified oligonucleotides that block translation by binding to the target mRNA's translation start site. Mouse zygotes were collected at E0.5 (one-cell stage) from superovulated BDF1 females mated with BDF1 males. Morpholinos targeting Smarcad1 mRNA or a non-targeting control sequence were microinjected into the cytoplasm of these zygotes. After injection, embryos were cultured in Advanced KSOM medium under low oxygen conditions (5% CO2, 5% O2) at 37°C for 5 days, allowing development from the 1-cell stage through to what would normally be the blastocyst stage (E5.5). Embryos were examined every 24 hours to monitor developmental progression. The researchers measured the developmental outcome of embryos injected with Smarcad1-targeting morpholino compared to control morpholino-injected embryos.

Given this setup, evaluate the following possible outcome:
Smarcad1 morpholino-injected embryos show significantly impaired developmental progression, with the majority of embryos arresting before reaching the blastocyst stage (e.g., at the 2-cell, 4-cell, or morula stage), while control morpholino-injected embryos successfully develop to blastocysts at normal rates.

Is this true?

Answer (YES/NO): YES